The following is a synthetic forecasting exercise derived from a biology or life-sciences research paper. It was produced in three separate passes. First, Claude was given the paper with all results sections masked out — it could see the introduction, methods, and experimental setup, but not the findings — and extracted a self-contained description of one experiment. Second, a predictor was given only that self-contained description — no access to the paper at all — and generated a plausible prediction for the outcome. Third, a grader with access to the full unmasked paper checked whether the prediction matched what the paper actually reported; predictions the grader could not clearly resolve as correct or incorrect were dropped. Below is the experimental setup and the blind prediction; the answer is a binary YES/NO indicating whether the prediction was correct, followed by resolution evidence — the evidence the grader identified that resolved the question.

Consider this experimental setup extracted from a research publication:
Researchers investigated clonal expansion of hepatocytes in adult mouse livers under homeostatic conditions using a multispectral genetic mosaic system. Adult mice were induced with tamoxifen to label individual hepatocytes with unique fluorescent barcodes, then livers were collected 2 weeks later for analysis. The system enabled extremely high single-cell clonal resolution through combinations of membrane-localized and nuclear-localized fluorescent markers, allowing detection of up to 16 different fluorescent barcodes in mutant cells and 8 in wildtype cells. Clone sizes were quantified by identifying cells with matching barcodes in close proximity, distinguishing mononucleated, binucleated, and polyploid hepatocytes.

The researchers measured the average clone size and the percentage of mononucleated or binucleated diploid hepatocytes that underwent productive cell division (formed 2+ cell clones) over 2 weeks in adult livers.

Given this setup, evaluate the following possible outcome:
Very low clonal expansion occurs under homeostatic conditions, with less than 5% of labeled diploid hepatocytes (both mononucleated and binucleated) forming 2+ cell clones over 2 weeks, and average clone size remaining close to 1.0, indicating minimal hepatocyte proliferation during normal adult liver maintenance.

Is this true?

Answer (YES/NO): NO